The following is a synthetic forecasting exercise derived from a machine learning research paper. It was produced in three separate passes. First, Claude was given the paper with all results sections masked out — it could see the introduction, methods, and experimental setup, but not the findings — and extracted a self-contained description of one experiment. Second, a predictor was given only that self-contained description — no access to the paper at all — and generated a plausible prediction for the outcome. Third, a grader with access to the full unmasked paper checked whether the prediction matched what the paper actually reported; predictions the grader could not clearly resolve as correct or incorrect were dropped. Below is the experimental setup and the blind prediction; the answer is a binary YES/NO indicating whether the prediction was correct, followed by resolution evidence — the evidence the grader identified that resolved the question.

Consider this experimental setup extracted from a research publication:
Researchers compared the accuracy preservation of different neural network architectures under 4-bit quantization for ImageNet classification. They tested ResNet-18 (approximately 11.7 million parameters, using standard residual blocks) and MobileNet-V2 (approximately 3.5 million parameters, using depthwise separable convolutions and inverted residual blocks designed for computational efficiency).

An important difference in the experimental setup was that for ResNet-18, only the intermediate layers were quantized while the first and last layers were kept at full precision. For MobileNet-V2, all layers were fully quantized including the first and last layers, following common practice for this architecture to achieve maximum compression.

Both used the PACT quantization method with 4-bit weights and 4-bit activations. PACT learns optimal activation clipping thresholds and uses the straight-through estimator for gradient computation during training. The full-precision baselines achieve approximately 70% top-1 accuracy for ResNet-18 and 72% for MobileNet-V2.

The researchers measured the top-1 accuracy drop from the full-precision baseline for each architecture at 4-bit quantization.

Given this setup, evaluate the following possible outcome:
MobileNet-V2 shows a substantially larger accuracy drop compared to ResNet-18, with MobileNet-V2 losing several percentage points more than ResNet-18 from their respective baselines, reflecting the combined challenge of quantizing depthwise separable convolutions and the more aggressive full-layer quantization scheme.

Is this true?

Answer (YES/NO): YES